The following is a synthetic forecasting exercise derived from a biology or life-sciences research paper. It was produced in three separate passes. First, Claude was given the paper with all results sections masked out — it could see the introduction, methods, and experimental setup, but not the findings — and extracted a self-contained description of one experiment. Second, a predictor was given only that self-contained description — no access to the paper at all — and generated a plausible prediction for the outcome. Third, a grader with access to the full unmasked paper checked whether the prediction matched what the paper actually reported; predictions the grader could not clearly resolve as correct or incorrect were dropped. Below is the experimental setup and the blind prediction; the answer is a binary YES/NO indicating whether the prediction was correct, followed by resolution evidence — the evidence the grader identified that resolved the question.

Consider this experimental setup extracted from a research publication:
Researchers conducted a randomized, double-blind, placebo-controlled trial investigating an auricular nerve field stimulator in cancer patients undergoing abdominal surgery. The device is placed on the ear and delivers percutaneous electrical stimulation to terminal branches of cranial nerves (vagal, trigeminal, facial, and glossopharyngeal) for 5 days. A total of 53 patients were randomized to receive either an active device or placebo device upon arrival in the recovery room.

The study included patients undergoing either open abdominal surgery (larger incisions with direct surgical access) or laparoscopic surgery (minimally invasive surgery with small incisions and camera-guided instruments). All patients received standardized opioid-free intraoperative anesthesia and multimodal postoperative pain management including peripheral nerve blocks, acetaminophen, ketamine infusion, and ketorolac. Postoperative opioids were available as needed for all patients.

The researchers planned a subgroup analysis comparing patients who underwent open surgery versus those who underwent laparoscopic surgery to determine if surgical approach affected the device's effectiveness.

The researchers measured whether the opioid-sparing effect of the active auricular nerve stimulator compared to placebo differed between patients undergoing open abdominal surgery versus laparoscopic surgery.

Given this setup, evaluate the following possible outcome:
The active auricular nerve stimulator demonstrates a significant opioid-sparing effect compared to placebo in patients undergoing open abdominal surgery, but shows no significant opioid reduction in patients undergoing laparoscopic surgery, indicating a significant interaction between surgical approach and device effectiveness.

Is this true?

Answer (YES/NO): NO